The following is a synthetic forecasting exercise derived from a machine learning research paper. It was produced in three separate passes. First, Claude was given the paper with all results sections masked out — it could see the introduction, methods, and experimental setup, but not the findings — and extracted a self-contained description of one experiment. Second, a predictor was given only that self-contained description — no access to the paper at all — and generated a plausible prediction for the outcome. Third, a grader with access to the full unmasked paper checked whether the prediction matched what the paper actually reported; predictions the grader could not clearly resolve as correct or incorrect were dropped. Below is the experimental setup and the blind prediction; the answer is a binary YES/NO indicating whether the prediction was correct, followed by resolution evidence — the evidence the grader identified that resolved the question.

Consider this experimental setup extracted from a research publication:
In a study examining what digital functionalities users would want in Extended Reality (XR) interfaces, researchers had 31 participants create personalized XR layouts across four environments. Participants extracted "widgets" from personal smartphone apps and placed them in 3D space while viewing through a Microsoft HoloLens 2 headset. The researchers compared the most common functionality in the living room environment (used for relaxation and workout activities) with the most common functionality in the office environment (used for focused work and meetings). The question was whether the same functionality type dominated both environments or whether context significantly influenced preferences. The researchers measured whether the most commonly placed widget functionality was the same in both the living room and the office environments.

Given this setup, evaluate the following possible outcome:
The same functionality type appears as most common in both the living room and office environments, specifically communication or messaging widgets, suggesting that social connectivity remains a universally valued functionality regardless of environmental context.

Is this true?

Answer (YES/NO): NO